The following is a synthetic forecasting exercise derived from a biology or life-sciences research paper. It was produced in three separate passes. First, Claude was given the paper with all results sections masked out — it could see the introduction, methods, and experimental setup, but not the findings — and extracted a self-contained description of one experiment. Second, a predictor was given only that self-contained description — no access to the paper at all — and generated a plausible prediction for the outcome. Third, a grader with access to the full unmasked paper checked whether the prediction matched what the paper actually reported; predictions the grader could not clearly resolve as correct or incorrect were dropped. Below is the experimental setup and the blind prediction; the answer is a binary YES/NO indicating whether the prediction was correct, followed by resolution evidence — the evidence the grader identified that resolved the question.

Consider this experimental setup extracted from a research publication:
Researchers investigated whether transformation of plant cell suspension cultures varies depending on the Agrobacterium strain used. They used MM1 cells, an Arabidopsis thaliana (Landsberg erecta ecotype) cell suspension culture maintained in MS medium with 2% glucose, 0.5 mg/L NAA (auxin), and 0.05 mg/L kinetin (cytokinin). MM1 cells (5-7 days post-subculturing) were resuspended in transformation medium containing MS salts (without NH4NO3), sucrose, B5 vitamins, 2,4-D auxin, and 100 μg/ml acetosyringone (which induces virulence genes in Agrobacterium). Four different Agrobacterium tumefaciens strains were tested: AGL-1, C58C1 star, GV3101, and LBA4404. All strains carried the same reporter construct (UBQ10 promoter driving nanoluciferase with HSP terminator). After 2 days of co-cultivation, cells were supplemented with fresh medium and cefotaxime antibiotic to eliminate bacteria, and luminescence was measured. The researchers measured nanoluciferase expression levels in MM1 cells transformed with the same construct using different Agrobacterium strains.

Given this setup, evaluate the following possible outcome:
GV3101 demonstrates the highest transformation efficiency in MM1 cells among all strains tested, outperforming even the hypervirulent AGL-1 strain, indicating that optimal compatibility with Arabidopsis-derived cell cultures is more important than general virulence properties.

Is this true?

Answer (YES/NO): NO